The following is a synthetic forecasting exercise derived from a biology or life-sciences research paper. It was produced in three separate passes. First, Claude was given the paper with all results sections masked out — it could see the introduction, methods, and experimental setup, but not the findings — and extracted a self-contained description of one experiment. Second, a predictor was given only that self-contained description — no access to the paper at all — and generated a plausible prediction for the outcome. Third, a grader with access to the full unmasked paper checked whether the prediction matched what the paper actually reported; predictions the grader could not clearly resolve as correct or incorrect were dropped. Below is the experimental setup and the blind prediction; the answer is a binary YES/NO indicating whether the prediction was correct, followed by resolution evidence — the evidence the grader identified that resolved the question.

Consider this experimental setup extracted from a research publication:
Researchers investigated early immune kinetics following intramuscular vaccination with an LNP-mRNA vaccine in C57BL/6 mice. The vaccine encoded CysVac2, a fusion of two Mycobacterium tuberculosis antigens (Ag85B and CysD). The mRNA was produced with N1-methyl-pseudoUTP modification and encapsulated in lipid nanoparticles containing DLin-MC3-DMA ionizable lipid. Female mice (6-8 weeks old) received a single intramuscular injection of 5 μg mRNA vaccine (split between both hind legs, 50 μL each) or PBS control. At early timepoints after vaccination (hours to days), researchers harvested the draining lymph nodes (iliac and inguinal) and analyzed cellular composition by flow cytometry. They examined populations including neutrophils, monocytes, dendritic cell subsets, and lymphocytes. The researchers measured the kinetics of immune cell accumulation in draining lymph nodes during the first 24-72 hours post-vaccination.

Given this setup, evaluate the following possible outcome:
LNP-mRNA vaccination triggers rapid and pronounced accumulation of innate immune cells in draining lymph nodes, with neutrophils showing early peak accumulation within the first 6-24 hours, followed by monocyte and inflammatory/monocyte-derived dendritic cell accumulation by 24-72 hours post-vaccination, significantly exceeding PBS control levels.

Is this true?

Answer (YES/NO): YES